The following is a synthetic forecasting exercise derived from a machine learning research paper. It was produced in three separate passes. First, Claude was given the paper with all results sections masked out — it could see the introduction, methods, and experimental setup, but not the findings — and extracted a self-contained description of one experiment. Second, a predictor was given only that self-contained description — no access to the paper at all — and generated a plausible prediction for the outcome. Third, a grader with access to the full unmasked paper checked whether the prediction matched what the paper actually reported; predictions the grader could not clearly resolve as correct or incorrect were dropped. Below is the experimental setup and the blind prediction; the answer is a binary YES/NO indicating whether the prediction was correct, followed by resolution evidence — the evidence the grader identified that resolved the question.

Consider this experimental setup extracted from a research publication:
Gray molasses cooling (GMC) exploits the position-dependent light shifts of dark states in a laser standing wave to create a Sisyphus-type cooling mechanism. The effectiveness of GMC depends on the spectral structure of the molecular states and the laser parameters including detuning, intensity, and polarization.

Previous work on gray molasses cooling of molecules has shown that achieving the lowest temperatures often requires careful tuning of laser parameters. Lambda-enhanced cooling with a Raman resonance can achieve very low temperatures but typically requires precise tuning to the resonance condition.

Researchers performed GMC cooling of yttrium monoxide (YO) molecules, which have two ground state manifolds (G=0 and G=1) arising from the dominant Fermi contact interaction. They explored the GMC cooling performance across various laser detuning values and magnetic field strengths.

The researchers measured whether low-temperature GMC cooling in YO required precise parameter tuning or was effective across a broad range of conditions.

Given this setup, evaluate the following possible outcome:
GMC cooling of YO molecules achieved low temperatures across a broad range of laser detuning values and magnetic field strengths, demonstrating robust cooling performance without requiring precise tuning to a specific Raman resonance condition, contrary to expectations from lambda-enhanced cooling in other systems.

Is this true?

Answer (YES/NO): YES